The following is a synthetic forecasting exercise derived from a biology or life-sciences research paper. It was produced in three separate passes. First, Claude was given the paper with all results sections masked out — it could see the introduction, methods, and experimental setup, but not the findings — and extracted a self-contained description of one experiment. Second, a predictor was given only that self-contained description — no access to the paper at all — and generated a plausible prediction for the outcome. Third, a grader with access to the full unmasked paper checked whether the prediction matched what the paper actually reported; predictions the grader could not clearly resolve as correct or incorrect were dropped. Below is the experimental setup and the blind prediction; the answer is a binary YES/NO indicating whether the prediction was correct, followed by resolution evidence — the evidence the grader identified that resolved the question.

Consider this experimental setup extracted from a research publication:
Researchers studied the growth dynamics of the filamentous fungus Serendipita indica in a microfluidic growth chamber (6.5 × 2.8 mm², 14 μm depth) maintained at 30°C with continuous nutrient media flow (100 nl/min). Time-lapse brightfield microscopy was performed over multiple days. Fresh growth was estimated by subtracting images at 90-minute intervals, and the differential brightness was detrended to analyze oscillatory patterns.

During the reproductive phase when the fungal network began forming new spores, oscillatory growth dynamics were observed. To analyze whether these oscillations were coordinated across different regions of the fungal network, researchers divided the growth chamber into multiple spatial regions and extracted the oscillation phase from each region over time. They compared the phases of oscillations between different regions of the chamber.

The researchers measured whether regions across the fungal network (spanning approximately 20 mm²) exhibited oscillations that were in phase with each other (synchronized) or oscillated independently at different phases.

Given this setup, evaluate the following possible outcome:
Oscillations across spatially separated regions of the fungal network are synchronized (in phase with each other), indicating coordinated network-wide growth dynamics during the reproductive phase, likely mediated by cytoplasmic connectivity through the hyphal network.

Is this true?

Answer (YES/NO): NO